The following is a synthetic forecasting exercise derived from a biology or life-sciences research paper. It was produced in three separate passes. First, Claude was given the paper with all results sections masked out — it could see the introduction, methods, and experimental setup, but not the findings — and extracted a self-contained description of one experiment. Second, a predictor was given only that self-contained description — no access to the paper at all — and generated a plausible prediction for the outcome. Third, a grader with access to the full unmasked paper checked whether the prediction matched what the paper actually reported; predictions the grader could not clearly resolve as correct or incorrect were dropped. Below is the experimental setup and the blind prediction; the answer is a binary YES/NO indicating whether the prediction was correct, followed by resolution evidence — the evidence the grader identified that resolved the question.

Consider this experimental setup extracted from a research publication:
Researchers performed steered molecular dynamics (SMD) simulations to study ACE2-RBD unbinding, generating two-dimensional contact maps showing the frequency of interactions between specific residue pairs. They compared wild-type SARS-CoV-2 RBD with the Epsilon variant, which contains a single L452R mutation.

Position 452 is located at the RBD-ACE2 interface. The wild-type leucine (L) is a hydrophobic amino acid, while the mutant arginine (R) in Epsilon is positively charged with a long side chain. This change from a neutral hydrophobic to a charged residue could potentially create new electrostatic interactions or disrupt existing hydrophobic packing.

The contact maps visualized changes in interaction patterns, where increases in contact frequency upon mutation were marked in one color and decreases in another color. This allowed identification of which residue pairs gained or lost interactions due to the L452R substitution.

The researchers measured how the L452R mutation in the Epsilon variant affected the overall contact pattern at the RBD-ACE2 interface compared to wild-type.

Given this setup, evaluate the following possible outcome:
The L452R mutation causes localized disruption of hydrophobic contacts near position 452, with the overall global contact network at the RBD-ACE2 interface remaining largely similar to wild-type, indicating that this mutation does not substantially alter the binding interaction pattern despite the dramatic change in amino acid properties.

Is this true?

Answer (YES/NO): NO